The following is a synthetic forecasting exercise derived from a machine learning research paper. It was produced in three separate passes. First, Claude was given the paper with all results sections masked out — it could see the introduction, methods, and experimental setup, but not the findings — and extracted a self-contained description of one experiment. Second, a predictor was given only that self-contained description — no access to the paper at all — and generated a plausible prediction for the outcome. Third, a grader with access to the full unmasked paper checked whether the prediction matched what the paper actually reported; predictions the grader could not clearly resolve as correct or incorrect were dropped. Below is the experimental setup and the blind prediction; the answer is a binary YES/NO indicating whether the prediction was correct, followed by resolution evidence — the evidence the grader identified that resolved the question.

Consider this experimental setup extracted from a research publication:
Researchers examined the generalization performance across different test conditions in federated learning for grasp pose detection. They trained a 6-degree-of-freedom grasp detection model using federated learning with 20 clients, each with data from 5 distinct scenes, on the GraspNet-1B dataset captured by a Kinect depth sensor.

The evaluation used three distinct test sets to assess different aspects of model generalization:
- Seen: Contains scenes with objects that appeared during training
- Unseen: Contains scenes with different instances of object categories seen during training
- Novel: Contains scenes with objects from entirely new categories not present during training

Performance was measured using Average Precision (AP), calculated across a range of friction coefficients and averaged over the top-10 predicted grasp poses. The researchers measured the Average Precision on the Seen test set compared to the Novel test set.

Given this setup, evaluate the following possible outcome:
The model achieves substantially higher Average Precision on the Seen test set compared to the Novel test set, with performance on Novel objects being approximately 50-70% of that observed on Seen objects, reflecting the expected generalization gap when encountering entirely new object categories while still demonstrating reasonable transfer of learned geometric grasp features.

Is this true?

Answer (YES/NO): NO